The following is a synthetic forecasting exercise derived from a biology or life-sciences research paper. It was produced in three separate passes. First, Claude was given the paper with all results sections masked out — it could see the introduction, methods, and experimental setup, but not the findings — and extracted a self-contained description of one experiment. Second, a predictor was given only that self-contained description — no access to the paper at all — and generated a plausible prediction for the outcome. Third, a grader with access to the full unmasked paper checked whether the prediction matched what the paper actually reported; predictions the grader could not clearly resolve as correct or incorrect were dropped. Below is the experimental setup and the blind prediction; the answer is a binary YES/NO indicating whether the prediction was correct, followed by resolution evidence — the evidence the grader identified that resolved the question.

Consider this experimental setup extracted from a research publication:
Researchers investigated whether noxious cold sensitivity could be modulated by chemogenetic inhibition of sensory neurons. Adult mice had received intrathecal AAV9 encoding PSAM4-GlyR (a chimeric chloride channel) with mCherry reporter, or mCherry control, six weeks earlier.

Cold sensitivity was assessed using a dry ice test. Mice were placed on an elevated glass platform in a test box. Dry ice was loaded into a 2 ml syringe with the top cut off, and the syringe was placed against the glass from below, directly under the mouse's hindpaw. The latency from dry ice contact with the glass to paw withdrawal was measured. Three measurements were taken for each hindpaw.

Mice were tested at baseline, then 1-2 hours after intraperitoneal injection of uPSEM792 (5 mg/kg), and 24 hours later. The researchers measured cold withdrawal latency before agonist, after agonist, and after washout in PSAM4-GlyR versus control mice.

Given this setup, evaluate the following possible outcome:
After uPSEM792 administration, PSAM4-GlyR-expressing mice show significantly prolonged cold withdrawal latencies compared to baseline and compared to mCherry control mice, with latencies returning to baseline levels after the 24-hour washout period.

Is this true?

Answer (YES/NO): YES